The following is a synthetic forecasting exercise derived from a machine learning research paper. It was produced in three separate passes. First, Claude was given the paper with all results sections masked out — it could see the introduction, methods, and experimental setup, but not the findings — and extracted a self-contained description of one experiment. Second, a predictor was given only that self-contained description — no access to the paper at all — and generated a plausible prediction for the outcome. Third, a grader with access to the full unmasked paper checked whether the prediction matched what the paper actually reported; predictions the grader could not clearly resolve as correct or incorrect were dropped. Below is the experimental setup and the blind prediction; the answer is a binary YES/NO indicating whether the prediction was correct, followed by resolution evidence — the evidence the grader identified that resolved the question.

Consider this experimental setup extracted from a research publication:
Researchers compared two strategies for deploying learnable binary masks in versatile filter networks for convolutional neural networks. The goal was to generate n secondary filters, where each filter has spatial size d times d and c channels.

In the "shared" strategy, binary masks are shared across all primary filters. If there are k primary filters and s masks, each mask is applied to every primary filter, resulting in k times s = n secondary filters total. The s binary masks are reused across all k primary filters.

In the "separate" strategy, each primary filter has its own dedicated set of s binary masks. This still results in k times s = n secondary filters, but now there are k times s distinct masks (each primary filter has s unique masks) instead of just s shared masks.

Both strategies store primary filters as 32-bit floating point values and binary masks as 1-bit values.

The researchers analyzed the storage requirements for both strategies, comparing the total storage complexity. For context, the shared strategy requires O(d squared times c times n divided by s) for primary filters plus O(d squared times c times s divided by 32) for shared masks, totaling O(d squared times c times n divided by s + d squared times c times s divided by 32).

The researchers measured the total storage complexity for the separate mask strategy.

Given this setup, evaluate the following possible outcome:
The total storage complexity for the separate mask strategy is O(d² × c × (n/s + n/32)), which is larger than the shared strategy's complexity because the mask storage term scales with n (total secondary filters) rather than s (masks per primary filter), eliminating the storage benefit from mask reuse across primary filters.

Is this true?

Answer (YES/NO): YES